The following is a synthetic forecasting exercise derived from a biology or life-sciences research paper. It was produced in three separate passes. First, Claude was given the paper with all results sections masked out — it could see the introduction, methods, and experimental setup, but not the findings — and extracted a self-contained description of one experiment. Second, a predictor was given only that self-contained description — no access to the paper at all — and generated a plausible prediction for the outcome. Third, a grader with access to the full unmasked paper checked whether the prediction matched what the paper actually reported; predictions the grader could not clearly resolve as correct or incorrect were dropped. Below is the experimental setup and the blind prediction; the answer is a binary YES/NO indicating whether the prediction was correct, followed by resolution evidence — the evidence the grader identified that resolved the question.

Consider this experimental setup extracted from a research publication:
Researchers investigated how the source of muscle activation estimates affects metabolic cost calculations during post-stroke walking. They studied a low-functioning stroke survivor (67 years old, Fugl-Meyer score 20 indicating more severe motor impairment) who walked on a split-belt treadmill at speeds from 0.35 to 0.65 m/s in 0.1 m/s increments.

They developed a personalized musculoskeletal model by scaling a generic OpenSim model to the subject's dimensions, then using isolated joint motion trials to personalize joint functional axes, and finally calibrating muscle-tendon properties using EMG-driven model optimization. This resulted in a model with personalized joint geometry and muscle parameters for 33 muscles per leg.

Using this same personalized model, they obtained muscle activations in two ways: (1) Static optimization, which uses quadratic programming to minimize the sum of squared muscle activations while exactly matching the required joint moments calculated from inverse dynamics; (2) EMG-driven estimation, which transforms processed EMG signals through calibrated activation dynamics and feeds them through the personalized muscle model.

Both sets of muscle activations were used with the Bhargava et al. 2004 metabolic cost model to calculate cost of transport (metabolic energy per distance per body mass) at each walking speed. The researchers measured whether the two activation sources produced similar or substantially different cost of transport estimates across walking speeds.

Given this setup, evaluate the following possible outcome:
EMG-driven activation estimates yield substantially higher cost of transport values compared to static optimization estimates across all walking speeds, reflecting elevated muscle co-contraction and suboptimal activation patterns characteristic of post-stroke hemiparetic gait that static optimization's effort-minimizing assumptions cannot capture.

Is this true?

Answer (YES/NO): YES